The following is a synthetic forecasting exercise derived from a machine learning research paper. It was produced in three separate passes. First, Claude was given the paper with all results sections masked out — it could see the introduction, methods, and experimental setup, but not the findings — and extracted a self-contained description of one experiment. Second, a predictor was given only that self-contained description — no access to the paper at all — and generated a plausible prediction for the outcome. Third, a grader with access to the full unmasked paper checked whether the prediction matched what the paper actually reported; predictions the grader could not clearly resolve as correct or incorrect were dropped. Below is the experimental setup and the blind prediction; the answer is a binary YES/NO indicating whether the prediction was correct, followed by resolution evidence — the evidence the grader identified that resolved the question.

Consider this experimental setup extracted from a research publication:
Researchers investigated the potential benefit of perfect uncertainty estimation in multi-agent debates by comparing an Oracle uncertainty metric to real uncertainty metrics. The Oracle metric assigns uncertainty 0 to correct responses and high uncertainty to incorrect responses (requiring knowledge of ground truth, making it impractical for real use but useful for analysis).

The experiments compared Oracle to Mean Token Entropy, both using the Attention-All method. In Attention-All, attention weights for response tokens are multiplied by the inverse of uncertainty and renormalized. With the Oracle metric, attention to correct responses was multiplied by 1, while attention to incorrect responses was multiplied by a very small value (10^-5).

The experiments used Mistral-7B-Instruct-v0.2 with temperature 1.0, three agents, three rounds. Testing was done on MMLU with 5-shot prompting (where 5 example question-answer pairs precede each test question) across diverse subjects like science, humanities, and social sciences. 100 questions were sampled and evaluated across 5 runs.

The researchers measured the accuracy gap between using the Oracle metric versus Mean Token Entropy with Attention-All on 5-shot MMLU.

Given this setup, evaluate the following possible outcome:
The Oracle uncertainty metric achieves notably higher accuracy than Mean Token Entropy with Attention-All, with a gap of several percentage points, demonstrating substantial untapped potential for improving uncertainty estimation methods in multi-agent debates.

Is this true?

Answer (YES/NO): YES